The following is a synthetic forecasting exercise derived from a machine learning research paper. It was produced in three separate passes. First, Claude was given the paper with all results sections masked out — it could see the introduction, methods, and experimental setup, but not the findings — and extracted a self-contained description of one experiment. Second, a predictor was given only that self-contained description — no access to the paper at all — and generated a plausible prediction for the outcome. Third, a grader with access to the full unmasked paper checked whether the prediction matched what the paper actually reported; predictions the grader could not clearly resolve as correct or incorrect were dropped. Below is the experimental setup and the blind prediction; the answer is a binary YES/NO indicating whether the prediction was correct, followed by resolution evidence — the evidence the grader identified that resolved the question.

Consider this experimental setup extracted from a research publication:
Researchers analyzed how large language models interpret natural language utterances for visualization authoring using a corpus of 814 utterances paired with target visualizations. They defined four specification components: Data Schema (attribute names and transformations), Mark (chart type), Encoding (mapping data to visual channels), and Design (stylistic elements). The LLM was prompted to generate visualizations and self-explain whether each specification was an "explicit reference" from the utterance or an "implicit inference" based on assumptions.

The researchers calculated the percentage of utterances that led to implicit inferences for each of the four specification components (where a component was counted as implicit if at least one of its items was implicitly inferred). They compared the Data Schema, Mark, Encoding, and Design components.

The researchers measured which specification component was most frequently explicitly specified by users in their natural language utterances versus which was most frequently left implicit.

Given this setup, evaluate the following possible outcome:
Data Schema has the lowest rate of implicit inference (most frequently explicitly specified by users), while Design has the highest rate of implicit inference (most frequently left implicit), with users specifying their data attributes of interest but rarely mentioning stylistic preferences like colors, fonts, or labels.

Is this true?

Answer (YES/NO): YES